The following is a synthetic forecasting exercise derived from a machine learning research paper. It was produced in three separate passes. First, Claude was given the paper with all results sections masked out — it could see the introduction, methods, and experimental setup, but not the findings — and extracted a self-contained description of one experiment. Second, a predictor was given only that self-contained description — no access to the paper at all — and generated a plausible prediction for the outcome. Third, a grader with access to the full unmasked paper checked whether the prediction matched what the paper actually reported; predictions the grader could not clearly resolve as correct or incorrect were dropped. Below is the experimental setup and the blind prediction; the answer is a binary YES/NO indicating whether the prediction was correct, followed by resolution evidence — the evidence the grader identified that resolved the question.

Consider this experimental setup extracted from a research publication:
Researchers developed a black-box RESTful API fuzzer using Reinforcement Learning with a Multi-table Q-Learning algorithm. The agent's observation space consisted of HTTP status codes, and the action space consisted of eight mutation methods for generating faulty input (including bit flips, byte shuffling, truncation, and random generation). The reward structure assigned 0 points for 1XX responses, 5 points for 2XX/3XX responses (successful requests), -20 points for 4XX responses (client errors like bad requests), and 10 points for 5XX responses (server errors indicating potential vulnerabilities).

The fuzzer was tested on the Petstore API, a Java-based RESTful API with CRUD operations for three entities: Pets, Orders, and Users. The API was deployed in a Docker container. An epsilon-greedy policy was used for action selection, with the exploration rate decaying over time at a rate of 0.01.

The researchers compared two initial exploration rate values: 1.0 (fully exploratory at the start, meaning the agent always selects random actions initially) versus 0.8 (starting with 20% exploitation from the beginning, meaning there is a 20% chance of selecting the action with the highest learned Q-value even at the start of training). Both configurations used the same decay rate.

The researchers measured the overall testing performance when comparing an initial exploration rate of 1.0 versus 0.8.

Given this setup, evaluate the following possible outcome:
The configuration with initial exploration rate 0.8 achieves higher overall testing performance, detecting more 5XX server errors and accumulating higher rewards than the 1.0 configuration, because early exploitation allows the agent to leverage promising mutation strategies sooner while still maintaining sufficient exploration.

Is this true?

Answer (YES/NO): NO